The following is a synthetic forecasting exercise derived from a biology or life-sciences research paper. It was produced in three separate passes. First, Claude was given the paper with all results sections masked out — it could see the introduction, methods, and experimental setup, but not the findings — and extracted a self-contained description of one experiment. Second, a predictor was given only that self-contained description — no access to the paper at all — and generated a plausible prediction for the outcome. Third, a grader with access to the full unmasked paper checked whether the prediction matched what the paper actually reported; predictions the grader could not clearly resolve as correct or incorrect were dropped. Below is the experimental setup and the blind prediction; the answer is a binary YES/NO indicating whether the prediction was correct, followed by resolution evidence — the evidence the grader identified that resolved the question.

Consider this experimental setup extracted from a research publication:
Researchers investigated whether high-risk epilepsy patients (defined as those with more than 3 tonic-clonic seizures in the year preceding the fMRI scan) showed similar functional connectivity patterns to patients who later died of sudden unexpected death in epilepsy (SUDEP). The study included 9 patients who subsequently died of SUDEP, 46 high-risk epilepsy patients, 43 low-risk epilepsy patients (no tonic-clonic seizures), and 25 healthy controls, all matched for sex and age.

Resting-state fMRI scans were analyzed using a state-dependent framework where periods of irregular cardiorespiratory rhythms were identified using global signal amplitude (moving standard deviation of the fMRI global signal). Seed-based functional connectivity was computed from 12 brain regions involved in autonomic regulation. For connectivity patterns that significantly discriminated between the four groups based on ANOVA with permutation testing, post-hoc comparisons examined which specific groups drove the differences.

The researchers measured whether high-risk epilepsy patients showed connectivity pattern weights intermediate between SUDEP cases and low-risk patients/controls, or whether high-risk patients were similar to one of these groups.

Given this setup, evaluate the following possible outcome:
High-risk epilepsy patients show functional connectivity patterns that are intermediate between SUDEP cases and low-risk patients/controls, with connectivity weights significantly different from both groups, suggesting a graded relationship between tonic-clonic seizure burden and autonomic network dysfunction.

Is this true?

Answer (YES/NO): NO